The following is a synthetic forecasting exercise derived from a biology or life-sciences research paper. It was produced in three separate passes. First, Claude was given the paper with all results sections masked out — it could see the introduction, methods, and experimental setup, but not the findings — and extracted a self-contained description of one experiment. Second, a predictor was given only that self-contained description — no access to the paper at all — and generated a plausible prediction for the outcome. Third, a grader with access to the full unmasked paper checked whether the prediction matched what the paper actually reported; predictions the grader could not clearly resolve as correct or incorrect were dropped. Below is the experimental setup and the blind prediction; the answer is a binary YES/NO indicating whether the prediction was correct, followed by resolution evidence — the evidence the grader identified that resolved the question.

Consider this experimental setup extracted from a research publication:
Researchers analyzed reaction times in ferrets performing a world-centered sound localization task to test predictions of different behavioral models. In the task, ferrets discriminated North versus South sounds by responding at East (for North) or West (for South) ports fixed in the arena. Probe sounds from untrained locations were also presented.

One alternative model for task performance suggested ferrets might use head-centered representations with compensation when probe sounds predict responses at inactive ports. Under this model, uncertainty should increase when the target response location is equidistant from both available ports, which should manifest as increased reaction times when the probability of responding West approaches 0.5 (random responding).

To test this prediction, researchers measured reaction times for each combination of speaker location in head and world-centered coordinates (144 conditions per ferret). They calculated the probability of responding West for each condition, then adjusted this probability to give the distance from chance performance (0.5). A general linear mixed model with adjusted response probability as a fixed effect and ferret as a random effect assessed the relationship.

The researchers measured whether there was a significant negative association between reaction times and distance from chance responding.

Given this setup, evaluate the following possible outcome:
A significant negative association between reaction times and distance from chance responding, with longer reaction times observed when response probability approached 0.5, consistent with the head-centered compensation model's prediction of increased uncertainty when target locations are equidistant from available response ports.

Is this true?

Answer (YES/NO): NO